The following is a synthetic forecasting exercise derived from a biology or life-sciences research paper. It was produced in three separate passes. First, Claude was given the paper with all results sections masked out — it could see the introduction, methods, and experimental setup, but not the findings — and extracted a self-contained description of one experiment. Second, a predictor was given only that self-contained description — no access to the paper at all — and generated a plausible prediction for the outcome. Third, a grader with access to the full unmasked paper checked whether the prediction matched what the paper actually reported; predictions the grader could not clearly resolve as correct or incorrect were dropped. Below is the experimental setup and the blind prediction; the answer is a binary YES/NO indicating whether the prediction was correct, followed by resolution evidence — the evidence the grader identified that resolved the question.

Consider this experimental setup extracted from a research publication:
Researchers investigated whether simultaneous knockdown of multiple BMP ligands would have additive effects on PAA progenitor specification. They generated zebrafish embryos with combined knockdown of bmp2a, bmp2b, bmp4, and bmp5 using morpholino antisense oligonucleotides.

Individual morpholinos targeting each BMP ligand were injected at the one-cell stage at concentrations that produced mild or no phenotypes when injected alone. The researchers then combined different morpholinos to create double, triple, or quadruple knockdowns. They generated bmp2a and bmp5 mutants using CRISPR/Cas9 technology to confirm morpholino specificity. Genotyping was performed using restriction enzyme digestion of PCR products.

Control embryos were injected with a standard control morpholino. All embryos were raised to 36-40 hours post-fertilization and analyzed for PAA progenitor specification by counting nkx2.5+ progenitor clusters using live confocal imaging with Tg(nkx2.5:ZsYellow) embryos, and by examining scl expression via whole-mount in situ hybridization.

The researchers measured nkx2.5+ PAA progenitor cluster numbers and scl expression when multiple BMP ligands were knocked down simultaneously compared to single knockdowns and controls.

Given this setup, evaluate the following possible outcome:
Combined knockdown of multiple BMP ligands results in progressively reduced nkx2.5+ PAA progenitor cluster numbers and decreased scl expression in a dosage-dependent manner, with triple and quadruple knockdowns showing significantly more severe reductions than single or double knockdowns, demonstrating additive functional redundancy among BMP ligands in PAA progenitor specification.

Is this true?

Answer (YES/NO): NO